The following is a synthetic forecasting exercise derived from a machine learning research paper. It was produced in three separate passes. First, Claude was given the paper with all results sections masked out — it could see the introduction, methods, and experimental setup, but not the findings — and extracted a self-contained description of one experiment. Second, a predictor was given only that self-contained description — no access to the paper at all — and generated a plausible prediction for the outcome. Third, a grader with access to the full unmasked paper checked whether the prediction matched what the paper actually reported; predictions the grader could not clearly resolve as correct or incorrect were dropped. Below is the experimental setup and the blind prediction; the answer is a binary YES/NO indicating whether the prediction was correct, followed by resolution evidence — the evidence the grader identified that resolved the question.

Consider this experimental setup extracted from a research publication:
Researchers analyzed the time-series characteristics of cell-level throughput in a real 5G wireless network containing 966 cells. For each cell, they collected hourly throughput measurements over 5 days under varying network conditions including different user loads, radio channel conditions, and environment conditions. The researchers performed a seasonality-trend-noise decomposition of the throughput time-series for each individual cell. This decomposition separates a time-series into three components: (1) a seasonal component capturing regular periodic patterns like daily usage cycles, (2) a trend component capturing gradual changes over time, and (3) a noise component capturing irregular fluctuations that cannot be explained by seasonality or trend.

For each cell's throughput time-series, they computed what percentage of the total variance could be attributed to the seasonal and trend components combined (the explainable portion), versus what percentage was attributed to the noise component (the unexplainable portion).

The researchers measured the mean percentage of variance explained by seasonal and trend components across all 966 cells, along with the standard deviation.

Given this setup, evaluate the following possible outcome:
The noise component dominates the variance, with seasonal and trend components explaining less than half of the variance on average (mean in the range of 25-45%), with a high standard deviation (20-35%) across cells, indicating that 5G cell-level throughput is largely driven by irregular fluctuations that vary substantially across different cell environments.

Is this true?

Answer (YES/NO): NO